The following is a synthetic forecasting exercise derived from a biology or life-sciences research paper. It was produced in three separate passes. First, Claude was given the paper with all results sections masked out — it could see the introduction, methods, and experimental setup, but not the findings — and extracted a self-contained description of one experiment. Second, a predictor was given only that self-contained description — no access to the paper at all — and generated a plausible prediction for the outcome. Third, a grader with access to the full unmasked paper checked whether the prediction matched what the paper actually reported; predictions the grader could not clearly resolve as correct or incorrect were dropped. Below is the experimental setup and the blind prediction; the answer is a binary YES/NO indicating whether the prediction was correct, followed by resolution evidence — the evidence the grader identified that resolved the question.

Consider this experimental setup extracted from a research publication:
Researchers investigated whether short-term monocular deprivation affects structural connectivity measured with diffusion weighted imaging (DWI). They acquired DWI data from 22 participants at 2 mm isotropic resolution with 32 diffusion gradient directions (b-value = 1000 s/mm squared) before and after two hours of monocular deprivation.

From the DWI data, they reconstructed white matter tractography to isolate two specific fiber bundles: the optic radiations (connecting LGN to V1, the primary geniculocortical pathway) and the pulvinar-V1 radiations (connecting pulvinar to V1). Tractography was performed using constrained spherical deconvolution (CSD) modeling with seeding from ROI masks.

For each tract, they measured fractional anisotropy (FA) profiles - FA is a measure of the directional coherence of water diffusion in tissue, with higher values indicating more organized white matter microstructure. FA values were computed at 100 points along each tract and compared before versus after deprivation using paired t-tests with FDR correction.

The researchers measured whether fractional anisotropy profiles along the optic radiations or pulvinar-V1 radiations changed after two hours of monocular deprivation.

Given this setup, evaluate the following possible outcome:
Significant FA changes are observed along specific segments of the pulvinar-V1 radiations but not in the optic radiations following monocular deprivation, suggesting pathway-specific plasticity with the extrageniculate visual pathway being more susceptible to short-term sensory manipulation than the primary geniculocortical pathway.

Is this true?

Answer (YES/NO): NO